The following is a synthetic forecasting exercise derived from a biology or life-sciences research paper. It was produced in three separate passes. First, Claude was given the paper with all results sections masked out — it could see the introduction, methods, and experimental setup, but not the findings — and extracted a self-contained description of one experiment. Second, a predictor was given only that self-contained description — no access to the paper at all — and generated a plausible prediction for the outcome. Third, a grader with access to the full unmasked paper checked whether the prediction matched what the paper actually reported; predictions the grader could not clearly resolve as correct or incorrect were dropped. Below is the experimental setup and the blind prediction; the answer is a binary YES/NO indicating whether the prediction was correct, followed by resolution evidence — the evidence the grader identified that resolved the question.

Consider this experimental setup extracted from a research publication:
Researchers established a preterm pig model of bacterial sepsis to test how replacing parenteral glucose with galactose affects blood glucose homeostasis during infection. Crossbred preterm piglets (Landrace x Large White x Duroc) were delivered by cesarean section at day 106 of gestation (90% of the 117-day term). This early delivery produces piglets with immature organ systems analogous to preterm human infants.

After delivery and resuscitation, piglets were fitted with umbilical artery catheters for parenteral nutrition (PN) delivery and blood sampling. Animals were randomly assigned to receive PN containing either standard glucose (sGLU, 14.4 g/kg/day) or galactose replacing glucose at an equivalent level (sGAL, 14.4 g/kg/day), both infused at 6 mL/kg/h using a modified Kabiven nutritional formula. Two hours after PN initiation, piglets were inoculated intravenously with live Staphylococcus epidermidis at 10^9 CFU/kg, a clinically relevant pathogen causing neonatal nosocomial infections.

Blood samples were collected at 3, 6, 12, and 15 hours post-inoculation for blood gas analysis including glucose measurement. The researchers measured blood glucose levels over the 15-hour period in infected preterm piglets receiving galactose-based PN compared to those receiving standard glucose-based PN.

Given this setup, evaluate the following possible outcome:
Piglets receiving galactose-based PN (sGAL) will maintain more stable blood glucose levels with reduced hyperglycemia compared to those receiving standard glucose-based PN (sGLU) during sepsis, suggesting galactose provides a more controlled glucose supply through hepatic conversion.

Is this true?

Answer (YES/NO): YES